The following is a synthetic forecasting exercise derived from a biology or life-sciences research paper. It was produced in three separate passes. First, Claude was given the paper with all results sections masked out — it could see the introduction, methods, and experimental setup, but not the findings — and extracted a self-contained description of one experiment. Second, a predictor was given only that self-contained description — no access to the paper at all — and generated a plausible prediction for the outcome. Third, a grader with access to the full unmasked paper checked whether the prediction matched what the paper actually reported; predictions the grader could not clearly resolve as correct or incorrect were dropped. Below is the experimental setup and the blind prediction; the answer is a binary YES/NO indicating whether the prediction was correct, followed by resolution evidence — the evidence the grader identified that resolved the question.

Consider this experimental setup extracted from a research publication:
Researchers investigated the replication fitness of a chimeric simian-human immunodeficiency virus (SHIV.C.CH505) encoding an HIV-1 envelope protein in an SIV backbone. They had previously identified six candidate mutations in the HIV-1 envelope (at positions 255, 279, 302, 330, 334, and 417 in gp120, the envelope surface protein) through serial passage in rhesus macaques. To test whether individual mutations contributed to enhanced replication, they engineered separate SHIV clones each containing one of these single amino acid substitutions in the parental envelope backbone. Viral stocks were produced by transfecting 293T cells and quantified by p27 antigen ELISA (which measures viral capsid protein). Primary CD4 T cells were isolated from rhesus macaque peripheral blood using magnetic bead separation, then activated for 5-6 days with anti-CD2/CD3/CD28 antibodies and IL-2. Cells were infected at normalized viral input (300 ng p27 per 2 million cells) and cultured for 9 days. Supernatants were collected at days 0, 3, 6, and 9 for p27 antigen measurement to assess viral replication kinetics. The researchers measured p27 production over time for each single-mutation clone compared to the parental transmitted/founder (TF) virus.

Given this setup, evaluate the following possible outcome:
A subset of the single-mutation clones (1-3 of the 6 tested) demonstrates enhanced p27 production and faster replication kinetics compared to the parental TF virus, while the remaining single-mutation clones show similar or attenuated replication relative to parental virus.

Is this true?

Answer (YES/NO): NO